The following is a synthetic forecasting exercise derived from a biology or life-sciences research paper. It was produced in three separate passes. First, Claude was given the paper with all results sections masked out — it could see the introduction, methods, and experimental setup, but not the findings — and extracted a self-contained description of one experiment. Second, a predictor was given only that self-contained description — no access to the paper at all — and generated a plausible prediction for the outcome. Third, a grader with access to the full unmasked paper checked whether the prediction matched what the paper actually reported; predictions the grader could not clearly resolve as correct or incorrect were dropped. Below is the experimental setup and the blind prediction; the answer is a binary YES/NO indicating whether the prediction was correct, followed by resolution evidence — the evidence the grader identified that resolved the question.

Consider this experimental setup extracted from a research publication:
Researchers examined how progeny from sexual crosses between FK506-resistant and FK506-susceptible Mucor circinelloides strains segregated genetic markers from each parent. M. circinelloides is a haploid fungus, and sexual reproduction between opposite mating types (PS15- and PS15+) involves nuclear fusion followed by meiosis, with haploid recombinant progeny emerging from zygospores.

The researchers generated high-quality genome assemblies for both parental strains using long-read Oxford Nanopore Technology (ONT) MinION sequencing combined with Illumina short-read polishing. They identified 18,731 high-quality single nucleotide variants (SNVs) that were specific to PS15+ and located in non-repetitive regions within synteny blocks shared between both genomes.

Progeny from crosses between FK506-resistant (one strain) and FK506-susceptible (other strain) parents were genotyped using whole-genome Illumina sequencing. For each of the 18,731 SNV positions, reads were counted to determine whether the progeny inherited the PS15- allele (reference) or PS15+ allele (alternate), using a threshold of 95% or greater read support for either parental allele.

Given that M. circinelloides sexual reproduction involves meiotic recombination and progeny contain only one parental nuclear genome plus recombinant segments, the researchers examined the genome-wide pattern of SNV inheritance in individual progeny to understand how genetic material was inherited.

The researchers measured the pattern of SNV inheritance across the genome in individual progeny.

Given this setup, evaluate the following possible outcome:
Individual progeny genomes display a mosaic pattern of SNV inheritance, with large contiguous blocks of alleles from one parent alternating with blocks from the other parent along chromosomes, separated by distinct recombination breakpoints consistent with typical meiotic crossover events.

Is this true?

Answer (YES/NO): YES